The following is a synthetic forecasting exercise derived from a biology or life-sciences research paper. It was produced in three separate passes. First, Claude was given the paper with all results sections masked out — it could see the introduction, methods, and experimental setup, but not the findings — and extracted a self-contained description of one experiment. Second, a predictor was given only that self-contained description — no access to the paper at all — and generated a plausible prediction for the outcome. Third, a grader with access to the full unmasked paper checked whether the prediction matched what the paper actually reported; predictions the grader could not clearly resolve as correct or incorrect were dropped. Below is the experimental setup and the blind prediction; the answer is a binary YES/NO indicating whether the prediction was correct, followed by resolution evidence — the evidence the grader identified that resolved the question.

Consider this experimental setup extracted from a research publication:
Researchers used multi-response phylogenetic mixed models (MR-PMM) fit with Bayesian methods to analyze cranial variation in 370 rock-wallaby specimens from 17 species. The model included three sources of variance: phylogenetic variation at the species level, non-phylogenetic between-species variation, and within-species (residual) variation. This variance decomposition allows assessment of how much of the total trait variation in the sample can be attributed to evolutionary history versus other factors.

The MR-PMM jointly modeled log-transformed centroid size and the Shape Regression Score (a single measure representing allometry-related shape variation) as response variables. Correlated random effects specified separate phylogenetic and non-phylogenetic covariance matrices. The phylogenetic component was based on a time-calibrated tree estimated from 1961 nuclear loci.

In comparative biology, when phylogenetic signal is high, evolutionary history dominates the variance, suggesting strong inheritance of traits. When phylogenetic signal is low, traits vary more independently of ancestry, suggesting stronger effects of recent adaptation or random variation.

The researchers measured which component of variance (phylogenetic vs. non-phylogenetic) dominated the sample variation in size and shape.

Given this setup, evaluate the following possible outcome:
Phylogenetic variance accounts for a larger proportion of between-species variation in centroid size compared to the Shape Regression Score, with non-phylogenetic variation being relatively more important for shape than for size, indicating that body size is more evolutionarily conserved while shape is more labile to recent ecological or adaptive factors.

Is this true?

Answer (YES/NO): NO